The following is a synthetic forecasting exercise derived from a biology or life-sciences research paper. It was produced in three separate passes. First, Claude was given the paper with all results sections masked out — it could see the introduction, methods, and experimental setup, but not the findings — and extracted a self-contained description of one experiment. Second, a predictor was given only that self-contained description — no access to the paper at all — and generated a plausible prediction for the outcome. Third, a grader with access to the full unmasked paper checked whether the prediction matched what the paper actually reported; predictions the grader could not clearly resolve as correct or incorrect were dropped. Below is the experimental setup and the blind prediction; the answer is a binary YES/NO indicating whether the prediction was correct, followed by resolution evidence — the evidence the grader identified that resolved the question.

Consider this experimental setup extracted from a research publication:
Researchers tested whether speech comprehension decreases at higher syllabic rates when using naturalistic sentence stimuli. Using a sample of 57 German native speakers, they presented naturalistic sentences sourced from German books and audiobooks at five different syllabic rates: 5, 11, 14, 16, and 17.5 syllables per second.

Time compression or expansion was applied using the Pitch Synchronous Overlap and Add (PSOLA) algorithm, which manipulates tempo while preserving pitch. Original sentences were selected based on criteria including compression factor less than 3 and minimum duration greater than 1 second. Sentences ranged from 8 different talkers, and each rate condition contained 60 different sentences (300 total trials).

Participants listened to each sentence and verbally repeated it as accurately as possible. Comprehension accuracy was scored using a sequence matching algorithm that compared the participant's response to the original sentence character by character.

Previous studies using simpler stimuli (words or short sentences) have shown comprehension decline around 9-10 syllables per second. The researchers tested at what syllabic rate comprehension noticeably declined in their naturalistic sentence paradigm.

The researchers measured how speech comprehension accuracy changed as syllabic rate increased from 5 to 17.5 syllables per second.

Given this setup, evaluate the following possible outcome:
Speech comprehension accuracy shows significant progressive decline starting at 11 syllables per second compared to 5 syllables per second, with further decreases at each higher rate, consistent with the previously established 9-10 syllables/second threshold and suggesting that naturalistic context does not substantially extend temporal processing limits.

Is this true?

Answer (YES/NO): NO